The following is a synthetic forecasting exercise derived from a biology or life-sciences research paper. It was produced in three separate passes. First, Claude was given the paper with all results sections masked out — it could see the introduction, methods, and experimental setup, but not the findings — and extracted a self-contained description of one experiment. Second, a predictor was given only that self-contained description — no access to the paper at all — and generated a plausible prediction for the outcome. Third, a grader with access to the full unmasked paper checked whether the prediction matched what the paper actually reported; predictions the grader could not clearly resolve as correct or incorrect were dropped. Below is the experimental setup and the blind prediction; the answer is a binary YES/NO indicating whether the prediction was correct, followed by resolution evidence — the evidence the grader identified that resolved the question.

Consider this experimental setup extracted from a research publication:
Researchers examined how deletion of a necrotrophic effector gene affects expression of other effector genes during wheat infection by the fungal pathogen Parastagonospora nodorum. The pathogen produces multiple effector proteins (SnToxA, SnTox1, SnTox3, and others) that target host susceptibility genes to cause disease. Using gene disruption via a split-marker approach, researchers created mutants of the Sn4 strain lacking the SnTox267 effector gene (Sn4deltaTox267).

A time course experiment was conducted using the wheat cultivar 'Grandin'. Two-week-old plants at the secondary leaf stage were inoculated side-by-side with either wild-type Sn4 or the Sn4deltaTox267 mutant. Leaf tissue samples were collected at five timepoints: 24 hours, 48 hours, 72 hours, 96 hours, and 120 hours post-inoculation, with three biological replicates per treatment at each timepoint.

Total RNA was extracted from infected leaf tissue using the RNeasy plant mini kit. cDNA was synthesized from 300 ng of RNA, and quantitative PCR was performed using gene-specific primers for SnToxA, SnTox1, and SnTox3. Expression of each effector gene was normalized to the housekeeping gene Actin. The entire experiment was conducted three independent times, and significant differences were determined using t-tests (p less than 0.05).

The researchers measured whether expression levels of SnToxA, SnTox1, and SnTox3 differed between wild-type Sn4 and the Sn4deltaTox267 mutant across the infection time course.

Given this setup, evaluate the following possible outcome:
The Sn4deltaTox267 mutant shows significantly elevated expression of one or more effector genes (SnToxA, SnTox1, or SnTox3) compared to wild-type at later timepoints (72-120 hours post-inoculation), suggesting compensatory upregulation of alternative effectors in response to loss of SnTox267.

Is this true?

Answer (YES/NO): NO